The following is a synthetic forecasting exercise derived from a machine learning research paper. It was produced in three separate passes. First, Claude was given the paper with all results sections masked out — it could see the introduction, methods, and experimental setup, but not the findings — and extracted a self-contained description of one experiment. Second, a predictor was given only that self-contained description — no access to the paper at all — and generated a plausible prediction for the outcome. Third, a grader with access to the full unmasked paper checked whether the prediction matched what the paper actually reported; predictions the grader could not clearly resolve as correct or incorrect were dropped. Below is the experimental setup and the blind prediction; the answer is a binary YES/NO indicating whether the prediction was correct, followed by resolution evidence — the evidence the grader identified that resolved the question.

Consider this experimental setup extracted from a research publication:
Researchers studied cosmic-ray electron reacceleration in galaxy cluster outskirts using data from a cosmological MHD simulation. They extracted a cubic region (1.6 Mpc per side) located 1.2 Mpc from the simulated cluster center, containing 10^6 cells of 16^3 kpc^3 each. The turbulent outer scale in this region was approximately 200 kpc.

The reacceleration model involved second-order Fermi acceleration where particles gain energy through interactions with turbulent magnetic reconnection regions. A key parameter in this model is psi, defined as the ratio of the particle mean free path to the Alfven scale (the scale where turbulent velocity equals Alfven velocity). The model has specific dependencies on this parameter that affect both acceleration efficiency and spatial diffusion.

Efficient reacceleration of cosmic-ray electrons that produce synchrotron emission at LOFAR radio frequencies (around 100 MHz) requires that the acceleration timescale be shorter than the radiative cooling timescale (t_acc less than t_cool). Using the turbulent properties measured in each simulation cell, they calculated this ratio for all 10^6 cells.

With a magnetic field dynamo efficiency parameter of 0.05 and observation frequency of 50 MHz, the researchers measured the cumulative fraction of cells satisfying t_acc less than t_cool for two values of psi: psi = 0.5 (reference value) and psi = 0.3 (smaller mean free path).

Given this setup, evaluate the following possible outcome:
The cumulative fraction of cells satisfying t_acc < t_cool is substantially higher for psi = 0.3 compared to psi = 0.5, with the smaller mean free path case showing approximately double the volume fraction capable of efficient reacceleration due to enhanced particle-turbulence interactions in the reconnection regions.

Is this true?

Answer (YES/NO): NO